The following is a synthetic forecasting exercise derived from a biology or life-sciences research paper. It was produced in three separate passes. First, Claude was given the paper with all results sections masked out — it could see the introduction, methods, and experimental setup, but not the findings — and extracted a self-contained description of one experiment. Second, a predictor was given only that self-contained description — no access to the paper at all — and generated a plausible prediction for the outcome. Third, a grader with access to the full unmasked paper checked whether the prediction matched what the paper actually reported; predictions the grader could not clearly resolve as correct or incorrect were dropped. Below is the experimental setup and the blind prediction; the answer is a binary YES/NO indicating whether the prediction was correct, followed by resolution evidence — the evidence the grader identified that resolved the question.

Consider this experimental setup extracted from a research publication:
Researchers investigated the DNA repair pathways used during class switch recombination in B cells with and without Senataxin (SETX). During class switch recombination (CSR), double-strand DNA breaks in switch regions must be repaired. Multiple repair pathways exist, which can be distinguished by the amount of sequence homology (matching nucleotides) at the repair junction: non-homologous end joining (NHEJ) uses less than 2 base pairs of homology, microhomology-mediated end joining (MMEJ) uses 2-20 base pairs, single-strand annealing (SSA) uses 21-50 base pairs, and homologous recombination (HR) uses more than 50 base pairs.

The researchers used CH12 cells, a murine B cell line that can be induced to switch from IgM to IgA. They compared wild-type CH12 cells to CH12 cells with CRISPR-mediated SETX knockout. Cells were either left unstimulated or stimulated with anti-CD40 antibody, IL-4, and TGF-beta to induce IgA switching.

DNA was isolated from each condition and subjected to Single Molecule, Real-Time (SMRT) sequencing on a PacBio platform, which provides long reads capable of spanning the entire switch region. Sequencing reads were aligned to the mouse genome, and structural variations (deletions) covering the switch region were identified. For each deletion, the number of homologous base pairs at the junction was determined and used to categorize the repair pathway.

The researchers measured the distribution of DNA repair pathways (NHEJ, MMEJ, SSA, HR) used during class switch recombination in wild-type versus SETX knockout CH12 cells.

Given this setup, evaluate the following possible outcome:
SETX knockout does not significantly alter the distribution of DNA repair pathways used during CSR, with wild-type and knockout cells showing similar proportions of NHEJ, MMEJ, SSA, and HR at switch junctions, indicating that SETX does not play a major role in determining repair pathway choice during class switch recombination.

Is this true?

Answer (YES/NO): YES